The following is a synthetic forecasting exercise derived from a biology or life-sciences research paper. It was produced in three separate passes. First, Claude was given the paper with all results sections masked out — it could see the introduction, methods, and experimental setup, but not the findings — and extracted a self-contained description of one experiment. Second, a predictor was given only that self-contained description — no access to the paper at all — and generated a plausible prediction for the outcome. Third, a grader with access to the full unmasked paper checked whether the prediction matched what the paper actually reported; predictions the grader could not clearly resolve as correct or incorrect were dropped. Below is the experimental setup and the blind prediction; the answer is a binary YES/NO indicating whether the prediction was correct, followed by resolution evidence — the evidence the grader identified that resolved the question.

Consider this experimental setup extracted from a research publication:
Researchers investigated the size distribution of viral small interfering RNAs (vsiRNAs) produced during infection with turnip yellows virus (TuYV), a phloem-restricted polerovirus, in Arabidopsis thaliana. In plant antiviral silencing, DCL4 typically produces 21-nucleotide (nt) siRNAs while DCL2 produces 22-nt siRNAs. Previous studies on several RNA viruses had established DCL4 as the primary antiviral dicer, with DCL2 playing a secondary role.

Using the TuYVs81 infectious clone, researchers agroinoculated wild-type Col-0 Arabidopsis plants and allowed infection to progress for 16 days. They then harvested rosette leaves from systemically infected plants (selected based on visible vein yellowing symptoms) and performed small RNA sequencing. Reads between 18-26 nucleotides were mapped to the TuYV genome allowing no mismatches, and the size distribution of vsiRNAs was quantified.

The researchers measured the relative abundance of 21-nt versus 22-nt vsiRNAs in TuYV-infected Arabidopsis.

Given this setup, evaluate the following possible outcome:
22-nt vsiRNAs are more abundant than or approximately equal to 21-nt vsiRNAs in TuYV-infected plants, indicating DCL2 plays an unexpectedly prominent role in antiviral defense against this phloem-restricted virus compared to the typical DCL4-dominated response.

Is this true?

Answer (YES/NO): YES